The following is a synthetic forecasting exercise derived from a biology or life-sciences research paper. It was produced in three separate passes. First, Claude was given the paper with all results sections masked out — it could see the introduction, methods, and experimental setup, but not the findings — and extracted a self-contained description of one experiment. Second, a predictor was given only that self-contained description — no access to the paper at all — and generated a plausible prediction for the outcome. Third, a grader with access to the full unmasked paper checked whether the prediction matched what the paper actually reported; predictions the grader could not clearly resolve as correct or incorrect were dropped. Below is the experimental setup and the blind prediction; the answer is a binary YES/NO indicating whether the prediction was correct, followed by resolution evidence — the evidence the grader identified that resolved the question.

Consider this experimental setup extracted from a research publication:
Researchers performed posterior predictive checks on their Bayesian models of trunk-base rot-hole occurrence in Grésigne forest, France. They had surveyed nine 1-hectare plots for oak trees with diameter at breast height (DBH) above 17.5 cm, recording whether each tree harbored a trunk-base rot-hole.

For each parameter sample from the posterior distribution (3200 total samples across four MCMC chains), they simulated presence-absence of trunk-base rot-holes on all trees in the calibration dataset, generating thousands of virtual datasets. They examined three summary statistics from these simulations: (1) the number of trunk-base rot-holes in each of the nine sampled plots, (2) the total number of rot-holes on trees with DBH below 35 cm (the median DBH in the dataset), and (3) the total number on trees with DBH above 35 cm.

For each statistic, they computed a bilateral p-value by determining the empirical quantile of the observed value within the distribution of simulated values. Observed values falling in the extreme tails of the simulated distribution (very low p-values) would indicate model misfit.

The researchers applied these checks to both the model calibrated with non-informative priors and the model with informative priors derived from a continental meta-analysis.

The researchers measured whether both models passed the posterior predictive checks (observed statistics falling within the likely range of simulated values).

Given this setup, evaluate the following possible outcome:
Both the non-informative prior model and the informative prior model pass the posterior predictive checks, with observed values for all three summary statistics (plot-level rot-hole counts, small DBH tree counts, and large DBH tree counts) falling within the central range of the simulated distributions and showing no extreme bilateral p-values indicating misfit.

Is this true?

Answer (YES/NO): YES